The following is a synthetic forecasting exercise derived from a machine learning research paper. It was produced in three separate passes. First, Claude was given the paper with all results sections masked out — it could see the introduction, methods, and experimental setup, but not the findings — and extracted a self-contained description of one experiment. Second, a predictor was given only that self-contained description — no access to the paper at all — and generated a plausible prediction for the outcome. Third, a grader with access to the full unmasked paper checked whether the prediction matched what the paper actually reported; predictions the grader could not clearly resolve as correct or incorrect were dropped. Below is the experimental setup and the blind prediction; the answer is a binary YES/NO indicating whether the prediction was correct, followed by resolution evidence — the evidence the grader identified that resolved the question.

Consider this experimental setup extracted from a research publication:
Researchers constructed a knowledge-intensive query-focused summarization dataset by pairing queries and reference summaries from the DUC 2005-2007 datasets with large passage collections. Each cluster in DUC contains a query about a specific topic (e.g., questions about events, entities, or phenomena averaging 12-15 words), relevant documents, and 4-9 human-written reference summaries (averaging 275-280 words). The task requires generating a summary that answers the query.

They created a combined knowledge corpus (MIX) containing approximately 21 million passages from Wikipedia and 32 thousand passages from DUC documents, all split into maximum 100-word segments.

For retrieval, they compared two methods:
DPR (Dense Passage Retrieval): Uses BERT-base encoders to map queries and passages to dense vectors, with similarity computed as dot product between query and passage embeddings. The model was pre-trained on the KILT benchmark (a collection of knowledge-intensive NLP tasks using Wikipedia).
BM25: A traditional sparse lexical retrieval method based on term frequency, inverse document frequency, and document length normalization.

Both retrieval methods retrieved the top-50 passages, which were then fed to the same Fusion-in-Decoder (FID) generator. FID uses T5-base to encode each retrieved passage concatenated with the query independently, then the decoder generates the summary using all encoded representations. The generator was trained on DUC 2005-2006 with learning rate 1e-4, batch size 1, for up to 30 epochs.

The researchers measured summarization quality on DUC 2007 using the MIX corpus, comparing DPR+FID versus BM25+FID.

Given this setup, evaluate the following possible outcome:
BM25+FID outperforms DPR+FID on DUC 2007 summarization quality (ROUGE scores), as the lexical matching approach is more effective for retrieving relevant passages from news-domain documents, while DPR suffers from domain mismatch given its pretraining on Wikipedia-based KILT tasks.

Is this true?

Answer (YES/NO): NO